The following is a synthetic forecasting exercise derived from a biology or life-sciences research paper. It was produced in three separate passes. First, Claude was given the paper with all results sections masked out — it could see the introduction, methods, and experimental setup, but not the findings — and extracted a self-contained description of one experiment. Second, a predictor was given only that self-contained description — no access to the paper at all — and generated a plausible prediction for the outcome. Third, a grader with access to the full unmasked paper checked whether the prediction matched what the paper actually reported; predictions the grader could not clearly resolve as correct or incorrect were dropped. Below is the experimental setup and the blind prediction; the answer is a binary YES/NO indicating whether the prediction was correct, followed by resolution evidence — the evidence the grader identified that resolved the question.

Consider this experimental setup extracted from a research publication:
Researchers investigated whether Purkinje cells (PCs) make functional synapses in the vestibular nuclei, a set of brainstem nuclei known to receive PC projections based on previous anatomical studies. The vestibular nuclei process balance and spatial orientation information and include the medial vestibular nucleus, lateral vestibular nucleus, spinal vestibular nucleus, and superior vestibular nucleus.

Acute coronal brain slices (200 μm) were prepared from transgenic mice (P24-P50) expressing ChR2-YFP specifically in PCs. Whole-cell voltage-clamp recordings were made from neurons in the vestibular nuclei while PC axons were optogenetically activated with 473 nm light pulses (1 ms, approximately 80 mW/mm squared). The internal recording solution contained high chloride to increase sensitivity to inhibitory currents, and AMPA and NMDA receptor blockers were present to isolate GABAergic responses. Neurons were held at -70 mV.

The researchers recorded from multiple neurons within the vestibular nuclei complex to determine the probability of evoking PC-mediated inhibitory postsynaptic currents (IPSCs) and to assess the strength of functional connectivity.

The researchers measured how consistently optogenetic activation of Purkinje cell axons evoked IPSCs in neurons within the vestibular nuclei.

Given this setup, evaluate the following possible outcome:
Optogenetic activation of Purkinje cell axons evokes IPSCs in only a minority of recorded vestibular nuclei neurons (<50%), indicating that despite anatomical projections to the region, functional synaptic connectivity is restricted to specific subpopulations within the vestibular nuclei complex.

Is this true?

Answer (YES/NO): NO